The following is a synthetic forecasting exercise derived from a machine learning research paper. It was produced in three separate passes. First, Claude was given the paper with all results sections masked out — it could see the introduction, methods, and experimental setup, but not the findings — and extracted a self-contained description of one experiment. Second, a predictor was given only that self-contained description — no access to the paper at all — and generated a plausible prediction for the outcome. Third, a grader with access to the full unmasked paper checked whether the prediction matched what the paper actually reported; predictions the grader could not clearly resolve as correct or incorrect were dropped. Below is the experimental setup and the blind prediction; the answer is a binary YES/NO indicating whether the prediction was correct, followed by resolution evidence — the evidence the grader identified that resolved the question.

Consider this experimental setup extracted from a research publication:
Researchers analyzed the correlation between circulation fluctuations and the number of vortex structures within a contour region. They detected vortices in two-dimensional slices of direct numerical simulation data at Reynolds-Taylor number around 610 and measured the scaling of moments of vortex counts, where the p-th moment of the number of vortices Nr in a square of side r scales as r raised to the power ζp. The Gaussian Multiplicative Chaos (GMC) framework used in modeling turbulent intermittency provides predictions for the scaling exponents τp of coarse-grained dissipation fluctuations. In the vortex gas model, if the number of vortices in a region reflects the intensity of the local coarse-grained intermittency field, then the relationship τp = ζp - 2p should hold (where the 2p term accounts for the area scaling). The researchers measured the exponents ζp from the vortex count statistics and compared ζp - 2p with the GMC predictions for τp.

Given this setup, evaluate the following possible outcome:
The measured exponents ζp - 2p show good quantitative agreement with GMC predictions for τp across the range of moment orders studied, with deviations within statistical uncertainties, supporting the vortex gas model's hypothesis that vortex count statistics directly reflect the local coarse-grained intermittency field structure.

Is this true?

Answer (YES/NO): YES